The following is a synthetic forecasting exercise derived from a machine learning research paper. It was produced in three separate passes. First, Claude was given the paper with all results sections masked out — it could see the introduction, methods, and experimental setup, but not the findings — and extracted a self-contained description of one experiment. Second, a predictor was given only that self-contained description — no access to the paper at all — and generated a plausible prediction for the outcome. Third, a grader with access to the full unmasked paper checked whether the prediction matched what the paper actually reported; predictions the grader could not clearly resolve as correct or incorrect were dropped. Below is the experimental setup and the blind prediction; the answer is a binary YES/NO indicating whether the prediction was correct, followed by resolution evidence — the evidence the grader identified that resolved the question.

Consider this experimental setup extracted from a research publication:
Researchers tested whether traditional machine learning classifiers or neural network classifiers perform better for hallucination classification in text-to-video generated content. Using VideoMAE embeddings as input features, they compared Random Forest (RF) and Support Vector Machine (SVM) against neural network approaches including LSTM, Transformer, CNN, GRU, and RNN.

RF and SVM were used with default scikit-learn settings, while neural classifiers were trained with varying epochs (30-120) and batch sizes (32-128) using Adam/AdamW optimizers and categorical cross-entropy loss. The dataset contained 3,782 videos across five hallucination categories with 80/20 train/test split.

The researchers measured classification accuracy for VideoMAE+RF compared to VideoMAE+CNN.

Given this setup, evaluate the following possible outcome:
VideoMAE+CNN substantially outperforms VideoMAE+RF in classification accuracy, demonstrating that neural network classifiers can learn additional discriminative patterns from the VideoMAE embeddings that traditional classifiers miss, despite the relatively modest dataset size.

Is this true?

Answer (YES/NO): NO